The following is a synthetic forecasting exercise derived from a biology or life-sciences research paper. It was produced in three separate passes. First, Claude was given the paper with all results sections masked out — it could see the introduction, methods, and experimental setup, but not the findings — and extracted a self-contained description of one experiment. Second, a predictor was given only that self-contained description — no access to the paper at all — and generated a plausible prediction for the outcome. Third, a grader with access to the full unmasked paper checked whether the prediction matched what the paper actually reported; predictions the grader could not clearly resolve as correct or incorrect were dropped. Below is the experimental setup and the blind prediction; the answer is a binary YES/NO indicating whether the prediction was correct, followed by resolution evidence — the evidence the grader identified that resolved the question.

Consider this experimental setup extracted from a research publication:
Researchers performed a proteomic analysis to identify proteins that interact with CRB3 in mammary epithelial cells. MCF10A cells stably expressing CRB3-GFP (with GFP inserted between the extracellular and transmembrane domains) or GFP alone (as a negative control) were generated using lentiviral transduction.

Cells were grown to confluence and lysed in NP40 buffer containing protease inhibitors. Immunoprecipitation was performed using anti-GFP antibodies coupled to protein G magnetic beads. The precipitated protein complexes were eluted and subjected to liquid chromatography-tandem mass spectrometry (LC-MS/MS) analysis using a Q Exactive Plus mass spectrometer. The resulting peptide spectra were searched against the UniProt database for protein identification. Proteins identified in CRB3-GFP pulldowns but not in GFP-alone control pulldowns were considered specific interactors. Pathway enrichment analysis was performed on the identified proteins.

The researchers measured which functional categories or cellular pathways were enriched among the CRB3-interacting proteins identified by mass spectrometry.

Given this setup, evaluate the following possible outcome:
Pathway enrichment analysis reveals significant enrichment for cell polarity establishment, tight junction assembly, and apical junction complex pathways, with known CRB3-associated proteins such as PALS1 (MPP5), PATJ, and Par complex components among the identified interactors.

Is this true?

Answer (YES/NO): NO